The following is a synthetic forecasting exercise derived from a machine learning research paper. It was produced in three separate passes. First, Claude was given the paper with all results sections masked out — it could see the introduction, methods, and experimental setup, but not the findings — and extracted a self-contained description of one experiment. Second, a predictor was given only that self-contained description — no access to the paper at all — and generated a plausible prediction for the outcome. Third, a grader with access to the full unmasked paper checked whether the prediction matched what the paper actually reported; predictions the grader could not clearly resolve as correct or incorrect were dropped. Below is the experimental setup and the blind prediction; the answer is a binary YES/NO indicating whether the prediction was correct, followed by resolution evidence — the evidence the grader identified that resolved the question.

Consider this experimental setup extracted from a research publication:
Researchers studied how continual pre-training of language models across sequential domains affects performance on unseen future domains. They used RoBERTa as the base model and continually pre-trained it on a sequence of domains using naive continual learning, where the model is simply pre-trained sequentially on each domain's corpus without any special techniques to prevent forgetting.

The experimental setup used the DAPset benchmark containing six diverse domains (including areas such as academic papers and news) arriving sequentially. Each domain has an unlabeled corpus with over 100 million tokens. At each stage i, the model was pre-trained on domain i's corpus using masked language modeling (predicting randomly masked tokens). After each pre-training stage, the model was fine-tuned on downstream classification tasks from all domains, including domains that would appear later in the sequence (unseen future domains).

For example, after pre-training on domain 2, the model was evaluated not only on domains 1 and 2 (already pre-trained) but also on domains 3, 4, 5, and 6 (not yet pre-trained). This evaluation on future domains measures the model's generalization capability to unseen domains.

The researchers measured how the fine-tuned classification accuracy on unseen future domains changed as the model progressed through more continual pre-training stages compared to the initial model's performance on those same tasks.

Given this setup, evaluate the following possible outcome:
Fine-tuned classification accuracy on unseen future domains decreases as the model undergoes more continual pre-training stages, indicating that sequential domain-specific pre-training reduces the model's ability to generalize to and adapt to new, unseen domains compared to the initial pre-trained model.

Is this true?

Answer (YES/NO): YES